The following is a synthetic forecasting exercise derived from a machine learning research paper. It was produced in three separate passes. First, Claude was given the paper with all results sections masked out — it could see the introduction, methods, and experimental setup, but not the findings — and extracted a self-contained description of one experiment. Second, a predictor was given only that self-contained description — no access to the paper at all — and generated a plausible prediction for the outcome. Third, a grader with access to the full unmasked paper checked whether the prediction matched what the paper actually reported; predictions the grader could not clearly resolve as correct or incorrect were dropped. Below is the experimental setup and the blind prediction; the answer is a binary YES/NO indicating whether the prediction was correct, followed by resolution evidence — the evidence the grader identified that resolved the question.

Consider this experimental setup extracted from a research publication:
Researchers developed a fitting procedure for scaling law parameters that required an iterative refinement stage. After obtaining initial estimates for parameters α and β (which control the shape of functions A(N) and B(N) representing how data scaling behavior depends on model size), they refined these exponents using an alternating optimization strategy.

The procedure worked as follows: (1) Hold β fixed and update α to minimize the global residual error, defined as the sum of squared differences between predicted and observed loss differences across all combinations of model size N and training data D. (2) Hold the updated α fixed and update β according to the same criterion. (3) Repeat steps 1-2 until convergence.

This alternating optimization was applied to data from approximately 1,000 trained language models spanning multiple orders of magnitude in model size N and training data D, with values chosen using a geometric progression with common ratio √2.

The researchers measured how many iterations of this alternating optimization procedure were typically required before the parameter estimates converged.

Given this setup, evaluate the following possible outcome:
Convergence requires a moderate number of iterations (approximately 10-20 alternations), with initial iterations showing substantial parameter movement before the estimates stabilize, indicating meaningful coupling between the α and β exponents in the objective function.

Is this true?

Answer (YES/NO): NO